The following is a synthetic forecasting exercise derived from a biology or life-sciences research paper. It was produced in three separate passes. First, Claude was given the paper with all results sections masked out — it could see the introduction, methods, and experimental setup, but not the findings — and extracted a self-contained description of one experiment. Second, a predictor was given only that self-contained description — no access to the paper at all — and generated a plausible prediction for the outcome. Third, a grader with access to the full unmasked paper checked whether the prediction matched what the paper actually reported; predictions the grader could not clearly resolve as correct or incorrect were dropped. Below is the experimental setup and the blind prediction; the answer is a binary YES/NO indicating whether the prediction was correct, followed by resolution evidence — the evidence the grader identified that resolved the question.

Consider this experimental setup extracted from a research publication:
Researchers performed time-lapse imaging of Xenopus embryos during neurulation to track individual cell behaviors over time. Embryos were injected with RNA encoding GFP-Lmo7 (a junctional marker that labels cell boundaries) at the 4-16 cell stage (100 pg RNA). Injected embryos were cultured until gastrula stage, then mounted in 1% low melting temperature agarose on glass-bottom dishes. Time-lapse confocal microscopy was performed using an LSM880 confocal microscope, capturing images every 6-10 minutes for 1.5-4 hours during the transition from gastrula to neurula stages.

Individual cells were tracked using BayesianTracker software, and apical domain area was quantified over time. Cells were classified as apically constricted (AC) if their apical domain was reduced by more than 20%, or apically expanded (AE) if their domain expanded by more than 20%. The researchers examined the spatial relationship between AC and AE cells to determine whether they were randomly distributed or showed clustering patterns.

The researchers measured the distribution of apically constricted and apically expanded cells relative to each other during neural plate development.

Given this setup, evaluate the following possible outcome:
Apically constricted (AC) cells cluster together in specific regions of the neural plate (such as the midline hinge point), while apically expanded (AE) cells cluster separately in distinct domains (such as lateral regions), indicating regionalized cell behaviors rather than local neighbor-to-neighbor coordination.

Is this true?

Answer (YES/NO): NO